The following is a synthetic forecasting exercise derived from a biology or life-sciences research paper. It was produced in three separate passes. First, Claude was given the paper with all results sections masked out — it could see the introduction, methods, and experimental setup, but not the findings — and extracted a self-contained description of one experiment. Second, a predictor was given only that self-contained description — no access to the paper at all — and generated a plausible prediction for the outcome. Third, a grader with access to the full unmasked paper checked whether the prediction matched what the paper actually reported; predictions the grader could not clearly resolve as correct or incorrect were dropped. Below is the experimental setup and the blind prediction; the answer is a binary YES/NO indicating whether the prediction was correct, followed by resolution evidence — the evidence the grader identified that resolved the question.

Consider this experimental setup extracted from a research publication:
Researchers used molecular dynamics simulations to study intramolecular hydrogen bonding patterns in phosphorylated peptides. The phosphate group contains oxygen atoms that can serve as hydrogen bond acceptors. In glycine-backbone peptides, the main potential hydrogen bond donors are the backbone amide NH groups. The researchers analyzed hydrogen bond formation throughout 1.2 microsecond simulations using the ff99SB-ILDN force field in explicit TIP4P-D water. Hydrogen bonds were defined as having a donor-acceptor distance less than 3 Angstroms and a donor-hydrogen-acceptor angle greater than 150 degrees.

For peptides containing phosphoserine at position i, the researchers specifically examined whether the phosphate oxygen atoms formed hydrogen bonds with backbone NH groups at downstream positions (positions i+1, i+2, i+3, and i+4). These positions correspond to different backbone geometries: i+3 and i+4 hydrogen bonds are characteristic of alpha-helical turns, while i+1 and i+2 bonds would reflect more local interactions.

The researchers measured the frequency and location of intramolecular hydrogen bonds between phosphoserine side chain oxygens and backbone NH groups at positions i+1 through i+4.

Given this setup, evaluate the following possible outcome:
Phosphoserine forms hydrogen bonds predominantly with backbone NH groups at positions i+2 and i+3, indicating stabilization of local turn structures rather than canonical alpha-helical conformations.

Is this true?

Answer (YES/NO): NO